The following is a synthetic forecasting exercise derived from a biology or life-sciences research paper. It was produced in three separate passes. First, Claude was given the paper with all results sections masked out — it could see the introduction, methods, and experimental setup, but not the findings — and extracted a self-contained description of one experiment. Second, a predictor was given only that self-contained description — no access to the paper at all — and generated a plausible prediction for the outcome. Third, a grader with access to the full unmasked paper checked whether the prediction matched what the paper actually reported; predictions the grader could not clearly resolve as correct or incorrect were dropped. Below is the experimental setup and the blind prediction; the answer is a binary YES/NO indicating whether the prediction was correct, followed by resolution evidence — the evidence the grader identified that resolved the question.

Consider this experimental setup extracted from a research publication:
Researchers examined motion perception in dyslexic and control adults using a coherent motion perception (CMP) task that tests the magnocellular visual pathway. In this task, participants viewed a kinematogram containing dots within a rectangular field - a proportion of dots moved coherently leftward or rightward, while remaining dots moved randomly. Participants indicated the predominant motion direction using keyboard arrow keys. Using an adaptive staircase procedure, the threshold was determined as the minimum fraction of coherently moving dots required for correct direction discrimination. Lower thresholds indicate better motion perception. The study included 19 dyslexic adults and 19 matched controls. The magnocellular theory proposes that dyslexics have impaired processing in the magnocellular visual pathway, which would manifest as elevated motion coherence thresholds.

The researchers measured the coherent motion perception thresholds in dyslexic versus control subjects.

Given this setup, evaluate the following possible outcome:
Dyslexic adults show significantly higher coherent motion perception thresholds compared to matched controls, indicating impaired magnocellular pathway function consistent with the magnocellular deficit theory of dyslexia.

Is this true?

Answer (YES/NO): NO